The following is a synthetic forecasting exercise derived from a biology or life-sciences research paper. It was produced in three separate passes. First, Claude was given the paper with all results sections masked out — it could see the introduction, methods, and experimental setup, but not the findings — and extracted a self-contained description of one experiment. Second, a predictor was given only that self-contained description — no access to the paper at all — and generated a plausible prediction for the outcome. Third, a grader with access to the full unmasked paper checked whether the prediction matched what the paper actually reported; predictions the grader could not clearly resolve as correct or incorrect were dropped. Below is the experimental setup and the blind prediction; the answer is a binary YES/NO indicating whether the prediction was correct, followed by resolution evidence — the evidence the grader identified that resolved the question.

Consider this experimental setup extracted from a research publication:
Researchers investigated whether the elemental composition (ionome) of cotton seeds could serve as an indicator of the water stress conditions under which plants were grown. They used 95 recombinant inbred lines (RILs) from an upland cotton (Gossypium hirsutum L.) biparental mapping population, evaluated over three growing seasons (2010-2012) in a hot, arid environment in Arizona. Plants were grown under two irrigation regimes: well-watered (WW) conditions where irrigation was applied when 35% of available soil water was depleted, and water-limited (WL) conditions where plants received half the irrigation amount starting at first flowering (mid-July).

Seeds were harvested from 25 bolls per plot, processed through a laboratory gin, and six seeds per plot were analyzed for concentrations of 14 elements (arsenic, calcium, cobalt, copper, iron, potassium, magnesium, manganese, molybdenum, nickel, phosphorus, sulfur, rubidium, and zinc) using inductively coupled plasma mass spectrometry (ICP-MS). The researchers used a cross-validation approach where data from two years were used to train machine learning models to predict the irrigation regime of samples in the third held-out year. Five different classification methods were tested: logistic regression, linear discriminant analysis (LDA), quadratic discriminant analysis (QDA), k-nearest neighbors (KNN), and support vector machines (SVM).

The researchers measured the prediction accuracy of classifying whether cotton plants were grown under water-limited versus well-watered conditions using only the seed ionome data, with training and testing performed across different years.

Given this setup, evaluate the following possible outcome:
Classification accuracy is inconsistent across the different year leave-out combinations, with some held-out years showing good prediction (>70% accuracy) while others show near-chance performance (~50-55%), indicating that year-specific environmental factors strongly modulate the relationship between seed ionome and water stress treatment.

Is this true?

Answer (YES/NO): NO